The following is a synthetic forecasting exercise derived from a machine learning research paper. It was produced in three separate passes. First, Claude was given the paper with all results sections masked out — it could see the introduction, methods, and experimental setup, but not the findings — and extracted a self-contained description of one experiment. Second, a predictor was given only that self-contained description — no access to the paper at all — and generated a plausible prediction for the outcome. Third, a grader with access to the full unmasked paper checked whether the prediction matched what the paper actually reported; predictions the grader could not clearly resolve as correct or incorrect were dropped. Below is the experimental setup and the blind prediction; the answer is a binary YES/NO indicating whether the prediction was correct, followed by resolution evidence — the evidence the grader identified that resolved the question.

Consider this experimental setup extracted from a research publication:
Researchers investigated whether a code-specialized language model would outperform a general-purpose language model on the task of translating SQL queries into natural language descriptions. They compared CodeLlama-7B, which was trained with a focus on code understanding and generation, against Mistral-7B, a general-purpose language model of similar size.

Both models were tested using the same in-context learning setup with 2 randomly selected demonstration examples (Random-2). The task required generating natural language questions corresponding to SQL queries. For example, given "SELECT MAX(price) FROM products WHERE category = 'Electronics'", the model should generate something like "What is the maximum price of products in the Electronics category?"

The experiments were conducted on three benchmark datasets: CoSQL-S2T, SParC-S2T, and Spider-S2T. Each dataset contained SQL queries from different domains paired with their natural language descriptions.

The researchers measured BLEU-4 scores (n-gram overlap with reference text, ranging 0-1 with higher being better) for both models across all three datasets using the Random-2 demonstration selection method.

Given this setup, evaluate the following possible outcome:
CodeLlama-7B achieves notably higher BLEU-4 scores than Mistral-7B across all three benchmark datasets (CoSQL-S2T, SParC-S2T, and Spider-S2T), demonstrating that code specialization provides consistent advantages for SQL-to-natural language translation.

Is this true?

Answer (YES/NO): NO